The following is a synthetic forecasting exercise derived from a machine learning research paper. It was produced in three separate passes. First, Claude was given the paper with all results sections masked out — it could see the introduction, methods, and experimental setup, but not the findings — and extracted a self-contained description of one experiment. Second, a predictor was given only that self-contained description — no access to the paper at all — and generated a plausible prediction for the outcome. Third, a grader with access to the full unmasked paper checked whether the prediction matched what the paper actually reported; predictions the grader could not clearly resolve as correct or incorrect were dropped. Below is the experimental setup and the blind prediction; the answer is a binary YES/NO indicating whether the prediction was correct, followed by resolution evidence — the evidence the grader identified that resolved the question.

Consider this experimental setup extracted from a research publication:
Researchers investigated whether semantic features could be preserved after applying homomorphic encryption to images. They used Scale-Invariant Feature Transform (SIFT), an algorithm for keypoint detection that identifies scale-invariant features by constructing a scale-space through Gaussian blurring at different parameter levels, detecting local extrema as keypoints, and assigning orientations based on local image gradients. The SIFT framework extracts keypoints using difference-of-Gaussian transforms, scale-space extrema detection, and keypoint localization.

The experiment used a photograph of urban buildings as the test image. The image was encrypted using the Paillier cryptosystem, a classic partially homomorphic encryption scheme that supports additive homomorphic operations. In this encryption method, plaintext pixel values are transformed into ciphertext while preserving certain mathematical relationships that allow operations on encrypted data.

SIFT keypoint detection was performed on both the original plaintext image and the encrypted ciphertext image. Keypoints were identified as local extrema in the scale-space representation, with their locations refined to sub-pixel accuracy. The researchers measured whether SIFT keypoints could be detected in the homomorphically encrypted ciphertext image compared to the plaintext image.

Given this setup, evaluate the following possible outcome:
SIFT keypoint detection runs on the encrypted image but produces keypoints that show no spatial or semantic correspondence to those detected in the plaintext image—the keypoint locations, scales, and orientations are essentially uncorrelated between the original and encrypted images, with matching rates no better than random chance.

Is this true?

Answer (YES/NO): NO